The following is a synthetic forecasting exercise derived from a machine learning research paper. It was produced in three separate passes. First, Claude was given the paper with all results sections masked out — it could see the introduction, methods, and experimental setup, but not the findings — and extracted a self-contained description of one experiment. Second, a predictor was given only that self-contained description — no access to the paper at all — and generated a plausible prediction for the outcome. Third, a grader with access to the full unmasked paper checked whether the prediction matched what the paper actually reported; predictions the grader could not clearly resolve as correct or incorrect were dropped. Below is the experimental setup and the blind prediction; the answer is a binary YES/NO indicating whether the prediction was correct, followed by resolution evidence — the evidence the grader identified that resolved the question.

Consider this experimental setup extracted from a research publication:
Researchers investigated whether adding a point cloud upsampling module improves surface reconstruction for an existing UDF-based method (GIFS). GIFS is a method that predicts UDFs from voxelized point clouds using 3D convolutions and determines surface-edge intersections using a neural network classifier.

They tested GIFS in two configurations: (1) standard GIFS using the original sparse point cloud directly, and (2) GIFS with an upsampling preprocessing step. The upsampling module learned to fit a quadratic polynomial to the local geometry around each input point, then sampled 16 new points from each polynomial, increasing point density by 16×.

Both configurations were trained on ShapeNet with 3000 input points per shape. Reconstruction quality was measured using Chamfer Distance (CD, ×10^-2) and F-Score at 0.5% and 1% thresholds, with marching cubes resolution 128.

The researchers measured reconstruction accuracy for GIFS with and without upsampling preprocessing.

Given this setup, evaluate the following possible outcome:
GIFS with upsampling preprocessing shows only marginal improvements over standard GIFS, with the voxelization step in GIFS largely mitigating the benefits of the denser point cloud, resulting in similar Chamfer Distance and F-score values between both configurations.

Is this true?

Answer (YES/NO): NO